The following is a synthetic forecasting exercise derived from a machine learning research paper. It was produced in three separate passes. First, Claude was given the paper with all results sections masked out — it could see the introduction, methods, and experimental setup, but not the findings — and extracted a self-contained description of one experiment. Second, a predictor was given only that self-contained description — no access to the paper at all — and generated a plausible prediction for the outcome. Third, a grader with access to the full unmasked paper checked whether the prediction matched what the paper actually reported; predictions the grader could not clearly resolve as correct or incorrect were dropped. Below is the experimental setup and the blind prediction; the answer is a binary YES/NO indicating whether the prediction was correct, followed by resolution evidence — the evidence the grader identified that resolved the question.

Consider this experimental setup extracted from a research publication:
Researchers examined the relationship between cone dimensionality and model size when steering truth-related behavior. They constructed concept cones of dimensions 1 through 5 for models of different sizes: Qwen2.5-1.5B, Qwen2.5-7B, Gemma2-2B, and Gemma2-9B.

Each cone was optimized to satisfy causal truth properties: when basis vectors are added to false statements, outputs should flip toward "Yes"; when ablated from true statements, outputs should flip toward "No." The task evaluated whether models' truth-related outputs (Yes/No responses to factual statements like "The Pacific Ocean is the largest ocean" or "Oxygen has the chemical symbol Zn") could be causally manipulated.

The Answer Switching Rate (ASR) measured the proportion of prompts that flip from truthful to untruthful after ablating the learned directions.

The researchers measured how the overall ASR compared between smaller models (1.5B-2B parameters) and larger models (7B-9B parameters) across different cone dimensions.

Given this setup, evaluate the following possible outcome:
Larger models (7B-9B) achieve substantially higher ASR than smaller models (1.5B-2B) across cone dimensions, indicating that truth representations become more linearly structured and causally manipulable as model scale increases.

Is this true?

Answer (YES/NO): NO